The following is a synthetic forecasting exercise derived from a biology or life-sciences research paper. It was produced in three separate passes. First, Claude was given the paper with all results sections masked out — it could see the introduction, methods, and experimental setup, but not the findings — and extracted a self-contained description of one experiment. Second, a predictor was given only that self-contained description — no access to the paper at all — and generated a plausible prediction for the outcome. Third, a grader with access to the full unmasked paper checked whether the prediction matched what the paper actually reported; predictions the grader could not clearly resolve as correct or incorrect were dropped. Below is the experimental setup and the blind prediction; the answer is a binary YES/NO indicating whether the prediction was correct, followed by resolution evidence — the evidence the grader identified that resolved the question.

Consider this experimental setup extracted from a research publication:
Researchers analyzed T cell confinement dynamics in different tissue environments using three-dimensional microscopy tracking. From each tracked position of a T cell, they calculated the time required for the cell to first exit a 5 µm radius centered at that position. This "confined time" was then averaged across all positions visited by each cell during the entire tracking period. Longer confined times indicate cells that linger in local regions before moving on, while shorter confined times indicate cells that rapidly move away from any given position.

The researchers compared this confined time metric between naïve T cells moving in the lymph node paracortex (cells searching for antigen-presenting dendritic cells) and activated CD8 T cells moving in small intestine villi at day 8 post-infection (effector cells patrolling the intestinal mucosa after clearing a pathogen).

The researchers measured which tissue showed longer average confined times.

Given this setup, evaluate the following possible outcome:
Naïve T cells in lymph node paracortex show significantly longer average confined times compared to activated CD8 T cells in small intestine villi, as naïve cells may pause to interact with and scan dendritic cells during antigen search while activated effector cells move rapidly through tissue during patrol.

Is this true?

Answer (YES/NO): NO